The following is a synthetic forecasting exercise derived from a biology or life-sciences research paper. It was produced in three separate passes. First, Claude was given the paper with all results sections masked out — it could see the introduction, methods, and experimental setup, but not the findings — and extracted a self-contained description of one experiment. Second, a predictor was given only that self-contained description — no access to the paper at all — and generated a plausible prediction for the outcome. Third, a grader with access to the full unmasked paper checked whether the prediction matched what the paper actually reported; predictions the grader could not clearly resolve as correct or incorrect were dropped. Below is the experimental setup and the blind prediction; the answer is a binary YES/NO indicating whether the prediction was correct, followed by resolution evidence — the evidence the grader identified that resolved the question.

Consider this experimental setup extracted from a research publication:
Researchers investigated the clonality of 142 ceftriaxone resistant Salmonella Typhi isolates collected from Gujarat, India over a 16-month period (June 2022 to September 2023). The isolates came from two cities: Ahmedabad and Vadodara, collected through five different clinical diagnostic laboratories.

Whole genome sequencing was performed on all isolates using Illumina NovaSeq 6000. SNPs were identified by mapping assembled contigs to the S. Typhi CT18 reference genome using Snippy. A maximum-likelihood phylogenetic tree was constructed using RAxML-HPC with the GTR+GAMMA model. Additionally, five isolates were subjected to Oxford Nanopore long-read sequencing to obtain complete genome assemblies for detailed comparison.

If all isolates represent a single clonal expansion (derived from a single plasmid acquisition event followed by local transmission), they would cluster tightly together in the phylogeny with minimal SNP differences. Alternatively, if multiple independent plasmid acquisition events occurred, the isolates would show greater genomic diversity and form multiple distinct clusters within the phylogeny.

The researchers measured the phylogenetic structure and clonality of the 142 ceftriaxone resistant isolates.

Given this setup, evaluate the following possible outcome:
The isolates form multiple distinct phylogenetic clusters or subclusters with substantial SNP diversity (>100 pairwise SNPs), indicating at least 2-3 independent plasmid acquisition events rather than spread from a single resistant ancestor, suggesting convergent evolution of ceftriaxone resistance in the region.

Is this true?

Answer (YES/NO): NO